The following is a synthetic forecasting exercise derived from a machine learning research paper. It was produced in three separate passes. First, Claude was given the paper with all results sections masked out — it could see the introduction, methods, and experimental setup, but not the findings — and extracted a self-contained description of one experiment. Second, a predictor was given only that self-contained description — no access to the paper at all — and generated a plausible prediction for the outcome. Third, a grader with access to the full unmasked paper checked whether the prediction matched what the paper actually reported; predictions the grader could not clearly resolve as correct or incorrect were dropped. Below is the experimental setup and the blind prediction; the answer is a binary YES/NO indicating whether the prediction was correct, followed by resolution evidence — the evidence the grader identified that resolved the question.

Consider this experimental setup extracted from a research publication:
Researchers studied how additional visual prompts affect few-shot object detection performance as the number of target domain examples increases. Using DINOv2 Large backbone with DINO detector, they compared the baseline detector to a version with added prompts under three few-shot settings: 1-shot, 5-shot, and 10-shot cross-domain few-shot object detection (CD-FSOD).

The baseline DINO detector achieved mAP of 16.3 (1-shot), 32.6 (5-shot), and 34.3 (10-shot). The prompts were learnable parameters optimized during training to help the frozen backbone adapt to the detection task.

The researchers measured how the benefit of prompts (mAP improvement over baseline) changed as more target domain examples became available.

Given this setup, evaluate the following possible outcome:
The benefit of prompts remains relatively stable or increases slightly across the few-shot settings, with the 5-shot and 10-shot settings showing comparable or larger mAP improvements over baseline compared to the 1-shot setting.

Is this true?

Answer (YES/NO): NO